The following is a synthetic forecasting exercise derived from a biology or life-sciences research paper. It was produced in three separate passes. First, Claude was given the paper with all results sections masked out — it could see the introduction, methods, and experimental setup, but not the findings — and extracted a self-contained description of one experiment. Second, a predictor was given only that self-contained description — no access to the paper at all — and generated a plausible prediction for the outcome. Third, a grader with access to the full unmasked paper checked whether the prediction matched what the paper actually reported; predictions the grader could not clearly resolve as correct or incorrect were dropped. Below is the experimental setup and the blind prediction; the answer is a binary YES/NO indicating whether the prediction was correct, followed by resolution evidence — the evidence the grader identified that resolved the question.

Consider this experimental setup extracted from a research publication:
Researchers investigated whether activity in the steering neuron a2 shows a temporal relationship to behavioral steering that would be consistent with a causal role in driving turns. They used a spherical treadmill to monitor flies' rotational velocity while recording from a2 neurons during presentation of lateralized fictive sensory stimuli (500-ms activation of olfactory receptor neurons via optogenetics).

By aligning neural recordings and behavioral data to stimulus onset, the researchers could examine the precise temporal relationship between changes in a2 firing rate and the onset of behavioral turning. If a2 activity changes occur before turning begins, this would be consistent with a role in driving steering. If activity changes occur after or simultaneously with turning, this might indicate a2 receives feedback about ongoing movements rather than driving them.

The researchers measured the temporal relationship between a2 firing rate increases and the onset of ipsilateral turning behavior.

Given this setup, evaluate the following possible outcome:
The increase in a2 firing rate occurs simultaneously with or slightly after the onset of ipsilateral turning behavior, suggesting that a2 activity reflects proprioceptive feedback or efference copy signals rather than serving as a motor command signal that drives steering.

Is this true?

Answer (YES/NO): NO